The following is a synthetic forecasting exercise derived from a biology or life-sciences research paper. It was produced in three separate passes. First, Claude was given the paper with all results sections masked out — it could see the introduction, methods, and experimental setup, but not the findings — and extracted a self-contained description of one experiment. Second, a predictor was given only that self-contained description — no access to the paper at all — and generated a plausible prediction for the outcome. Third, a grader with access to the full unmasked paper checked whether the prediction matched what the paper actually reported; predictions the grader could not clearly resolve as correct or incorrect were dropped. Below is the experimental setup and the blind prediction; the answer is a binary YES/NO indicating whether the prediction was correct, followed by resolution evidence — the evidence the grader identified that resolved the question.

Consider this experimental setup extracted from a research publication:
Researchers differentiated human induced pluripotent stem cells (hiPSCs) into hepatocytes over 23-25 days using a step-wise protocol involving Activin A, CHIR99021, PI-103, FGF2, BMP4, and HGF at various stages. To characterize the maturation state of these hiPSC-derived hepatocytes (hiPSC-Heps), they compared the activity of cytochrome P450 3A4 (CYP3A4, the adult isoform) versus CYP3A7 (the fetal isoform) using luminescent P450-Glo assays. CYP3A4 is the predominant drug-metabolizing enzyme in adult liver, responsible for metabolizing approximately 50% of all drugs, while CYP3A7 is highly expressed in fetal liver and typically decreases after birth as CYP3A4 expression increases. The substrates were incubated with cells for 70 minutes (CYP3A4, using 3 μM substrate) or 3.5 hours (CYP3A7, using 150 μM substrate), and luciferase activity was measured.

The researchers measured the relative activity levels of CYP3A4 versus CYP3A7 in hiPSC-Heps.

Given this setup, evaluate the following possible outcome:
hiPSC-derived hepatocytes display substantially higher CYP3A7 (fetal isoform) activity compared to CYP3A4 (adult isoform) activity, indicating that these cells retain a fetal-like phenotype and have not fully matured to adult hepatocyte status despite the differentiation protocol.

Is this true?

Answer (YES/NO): YES